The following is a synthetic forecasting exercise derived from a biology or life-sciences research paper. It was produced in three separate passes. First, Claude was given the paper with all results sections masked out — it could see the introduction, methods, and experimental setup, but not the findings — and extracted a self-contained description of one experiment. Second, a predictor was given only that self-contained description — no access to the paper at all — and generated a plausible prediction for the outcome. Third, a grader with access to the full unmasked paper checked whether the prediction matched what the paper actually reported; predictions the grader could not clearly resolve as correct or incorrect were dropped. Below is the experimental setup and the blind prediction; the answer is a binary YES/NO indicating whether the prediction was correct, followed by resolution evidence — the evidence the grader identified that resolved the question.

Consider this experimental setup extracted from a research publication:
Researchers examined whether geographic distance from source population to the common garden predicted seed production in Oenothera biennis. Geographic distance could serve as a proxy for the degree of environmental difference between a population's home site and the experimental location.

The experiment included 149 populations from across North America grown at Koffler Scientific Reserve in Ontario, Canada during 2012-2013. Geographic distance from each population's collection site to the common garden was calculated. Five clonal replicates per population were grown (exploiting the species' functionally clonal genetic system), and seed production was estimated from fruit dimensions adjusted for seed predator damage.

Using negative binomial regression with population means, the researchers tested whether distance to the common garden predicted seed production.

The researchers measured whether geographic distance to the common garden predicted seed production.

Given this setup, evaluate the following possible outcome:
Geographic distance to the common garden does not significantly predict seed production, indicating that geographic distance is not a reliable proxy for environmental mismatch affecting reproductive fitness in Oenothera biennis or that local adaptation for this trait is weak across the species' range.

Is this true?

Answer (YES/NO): NO